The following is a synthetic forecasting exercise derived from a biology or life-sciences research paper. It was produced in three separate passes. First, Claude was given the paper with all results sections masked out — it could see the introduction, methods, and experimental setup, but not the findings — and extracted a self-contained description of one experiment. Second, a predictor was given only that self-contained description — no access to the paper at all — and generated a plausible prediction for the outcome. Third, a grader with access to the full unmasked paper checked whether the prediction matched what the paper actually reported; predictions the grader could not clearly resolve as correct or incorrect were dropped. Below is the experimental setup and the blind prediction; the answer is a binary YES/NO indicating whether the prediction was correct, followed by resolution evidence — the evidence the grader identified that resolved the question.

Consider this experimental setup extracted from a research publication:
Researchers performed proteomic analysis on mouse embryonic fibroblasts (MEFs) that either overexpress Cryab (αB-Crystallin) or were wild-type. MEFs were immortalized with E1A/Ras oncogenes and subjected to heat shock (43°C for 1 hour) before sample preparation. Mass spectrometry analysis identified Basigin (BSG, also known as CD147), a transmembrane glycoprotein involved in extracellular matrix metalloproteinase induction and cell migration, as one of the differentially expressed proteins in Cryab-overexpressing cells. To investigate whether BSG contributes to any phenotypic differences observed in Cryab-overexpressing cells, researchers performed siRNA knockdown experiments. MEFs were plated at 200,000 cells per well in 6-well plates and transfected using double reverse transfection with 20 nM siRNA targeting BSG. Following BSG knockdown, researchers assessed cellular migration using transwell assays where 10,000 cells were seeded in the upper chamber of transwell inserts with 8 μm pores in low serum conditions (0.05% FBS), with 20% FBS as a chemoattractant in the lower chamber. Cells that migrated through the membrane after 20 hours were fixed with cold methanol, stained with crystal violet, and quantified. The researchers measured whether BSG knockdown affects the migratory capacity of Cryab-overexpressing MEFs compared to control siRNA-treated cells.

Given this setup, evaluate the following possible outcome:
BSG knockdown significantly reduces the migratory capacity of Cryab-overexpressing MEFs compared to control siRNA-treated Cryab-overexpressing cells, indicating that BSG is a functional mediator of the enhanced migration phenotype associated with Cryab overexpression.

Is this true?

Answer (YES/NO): YES